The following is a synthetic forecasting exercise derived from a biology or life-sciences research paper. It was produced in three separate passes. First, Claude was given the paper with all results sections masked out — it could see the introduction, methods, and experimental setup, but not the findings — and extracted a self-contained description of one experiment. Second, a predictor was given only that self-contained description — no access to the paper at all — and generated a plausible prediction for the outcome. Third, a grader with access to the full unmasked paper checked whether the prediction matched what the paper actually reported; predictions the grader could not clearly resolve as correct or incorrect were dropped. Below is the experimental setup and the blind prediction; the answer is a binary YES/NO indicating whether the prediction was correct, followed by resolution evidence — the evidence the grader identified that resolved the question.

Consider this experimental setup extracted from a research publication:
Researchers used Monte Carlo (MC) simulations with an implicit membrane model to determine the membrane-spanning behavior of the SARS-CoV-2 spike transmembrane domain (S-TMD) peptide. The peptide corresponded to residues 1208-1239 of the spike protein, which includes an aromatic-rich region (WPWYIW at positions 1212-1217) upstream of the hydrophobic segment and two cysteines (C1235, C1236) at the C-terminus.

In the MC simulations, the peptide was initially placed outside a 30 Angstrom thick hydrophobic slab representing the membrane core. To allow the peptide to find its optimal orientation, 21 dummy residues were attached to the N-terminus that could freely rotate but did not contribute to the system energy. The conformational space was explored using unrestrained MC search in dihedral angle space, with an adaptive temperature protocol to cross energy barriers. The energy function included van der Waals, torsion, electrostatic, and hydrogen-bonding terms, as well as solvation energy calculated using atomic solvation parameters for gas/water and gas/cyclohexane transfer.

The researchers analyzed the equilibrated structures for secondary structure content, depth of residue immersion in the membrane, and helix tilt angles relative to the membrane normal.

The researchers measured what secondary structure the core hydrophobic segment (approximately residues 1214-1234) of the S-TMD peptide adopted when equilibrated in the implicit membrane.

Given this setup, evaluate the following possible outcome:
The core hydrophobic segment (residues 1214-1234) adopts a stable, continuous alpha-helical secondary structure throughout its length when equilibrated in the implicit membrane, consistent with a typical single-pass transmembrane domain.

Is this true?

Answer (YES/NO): NO